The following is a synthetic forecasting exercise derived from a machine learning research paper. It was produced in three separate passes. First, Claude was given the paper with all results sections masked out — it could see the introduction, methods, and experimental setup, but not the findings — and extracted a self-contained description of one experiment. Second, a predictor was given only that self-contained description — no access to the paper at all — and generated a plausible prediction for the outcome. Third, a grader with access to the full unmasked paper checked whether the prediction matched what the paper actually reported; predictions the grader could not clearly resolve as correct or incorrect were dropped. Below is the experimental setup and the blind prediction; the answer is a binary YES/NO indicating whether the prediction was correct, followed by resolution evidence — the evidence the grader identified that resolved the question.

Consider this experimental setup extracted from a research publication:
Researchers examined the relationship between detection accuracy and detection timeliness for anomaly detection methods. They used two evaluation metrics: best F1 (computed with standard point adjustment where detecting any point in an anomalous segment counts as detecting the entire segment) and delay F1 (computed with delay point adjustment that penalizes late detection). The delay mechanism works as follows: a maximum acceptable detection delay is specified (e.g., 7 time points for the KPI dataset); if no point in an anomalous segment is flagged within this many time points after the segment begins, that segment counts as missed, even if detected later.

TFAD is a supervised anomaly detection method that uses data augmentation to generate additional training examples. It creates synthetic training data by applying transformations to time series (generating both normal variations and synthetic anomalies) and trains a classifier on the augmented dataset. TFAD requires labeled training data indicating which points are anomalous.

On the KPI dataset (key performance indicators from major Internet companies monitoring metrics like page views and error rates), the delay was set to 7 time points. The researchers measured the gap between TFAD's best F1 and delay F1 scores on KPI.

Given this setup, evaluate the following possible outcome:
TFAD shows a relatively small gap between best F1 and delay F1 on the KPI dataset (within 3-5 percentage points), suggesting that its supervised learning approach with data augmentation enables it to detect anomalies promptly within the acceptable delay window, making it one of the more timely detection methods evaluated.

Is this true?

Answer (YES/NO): NO